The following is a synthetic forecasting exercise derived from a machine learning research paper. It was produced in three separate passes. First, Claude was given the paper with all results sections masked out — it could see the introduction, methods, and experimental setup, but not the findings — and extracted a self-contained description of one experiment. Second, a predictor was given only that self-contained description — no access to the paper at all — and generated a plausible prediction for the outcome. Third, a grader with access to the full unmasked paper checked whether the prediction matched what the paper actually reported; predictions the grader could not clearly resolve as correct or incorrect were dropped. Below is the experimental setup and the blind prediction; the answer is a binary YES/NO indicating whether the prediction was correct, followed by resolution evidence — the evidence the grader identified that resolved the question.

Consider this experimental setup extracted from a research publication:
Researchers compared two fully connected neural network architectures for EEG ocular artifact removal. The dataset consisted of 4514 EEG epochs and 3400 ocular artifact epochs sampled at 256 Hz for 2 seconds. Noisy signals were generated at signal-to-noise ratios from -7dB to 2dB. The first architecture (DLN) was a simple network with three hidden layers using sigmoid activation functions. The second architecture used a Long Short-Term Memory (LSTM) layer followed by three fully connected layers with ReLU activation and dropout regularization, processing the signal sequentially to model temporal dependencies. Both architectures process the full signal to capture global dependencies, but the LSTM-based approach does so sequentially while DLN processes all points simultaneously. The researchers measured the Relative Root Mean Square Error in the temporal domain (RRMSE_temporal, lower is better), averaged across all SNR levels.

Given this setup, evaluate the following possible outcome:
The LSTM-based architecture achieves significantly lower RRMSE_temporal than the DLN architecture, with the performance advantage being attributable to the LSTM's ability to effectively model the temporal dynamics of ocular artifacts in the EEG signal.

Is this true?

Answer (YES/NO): NO